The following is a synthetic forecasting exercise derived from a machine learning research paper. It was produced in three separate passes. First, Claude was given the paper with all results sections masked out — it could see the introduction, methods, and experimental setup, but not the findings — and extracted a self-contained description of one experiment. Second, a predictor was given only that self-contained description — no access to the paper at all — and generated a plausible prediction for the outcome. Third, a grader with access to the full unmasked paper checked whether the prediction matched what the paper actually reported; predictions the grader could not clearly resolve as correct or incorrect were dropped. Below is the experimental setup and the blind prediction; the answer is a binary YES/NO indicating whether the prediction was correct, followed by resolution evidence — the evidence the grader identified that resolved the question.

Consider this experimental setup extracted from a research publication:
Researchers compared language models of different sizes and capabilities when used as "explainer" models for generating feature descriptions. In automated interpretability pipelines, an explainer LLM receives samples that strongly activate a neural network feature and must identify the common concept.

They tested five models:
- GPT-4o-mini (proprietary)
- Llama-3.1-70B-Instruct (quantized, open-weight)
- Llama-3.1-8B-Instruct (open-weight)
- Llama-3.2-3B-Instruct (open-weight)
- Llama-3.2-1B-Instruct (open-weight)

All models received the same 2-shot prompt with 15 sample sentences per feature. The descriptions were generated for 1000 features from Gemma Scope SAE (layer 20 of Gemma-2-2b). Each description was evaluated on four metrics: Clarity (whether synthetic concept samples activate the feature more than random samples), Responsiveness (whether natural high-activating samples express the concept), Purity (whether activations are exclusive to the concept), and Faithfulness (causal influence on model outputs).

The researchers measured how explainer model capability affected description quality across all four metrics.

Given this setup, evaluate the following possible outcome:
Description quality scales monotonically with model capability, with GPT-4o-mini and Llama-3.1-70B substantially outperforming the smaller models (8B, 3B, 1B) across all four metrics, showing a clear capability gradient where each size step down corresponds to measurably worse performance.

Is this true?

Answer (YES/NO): NO